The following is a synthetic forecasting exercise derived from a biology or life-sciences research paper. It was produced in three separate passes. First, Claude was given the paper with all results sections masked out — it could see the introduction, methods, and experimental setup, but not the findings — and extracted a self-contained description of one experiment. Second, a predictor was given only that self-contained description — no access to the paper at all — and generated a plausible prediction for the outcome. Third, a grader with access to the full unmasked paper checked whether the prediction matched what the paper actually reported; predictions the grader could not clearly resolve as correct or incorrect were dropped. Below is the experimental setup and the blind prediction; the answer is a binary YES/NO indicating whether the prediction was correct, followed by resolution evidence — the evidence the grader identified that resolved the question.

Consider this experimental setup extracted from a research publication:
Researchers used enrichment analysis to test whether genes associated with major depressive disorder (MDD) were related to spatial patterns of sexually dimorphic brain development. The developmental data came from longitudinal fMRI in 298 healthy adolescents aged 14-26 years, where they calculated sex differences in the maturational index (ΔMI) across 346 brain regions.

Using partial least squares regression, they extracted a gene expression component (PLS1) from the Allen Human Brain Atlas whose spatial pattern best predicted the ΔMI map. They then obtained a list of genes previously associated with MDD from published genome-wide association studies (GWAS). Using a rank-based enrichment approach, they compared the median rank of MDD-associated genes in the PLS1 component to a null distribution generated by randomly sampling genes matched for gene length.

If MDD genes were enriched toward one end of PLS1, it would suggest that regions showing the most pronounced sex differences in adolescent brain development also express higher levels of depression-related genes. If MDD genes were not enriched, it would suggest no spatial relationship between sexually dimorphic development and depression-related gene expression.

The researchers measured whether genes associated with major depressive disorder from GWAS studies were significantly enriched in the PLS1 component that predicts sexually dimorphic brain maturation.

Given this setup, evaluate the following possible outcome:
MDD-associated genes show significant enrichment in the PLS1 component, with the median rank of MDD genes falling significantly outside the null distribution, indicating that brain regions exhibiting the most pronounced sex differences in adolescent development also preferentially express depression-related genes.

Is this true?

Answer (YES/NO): YES